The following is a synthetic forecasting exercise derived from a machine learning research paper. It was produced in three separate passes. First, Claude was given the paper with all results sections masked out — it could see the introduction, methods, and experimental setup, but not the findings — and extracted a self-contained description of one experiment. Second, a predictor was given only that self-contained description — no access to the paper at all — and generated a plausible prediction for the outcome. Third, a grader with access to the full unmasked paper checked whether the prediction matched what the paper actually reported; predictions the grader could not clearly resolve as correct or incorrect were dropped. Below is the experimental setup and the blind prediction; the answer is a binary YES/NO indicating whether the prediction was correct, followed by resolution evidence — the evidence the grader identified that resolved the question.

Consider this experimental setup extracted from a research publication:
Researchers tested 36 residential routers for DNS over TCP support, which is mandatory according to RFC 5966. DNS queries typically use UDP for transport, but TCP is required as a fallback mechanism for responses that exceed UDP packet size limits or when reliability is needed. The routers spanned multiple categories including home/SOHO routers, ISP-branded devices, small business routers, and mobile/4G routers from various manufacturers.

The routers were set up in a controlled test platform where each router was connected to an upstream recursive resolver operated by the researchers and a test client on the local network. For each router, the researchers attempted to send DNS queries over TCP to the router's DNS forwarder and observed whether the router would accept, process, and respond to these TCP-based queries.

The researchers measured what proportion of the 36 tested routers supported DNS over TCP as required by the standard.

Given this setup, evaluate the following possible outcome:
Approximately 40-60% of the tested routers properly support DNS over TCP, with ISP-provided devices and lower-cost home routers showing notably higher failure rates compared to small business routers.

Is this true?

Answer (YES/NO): NO